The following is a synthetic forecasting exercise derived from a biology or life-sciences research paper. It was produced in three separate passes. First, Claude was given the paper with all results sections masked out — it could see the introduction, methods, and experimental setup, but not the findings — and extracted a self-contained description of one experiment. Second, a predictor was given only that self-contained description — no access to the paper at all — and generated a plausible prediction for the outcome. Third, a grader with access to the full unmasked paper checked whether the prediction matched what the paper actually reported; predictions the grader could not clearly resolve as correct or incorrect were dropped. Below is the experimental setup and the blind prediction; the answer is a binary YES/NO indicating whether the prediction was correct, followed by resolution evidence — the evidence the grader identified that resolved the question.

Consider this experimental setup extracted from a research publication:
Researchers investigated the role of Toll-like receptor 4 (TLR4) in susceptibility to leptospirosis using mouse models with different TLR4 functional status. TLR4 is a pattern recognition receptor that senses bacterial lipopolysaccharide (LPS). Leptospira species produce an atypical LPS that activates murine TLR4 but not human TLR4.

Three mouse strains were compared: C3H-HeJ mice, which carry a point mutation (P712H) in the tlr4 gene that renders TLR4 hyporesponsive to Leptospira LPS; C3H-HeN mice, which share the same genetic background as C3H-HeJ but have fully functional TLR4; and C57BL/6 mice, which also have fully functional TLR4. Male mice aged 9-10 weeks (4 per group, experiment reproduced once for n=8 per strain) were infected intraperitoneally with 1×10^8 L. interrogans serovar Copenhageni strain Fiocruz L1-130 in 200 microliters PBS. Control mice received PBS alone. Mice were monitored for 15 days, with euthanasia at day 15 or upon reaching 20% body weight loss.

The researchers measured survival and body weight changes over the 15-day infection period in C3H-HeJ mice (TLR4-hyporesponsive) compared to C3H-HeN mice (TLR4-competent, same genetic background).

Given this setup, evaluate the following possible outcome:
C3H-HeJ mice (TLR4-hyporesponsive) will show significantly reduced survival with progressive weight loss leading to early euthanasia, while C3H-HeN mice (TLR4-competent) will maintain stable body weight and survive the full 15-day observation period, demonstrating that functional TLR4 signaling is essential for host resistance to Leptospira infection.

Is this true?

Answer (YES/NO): NO